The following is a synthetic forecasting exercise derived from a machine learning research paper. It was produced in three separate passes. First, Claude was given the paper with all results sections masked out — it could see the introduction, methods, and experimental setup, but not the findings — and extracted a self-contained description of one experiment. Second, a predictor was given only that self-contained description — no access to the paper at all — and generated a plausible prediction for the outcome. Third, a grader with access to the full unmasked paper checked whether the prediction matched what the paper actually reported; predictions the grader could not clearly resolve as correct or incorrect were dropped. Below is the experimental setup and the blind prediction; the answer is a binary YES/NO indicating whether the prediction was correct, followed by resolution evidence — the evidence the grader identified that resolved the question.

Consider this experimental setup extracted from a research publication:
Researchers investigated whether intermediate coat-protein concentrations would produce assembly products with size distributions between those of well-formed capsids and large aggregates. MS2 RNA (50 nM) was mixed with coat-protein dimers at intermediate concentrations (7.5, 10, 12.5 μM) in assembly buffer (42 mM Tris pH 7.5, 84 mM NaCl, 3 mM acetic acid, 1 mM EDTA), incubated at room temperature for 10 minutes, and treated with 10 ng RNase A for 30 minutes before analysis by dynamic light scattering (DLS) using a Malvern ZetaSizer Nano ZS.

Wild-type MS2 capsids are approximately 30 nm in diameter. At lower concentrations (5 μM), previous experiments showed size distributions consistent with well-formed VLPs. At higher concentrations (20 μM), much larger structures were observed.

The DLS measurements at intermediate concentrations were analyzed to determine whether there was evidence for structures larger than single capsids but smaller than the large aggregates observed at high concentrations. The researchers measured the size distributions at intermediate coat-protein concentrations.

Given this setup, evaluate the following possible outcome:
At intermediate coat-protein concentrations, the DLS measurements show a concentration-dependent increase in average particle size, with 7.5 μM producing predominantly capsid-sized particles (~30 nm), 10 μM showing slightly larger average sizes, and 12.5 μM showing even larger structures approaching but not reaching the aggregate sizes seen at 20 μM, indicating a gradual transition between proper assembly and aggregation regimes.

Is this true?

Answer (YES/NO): NO